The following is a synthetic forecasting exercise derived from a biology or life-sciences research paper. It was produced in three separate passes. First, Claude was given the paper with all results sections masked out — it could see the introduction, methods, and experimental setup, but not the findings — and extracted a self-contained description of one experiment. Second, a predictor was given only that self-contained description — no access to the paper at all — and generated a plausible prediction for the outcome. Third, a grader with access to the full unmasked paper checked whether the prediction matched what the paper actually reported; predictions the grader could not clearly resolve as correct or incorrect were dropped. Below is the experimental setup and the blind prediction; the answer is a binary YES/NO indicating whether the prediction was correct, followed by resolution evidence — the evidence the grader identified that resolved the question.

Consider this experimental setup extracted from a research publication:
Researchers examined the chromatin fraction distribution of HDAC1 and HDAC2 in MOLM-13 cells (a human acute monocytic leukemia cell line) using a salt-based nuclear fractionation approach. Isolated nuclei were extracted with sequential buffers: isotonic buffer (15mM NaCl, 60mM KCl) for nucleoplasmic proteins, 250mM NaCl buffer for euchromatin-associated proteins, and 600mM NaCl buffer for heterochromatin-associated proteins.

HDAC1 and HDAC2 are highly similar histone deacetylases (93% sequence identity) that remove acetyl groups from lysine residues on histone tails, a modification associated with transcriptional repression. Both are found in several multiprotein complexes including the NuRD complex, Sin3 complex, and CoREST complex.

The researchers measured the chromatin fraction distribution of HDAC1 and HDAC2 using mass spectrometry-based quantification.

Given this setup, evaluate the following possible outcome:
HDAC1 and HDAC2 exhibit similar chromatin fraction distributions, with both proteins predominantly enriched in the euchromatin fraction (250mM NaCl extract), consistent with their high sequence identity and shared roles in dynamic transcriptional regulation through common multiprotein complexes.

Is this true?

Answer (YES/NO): YES